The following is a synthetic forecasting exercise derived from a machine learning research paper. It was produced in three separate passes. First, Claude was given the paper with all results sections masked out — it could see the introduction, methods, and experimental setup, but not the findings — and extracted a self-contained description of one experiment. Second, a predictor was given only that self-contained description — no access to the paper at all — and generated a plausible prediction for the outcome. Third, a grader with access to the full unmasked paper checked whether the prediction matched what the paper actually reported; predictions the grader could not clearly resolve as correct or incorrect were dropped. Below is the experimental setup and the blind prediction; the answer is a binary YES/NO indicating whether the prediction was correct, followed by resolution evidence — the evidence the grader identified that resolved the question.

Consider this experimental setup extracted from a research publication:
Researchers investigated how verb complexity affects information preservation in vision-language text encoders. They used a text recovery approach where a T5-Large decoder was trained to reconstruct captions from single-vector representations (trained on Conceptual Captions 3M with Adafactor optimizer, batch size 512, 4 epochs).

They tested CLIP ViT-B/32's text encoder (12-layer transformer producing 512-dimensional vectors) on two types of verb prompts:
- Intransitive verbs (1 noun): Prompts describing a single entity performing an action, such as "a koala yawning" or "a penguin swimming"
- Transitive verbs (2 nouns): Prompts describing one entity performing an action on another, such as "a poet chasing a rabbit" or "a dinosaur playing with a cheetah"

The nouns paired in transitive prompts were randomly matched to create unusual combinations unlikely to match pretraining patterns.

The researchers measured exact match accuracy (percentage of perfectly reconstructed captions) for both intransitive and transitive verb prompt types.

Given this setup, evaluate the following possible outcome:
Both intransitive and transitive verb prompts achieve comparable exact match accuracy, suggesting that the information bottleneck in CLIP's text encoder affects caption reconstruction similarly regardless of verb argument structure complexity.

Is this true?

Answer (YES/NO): NO